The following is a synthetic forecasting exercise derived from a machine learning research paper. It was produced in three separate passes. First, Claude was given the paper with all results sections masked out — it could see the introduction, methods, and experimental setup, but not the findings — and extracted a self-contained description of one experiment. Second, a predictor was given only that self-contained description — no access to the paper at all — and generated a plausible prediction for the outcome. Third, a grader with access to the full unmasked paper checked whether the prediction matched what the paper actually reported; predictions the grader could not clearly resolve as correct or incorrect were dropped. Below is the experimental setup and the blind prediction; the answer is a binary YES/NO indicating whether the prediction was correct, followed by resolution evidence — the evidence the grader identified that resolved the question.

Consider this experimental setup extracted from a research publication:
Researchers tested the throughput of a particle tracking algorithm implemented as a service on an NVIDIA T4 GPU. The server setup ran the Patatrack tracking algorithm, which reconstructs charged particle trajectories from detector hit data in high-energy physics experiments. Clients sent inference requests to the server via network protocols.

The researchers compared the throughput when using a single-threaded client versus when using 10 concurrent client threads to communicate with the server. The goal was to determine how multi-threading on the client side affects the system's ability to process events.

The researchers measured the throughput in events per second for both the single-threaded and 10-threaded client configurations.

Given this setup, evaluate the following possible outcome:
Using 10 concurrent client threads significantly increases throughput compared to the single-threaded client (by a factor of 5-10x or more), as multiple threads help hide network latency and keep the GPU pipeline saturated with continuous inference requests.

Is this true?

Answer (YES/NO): NO